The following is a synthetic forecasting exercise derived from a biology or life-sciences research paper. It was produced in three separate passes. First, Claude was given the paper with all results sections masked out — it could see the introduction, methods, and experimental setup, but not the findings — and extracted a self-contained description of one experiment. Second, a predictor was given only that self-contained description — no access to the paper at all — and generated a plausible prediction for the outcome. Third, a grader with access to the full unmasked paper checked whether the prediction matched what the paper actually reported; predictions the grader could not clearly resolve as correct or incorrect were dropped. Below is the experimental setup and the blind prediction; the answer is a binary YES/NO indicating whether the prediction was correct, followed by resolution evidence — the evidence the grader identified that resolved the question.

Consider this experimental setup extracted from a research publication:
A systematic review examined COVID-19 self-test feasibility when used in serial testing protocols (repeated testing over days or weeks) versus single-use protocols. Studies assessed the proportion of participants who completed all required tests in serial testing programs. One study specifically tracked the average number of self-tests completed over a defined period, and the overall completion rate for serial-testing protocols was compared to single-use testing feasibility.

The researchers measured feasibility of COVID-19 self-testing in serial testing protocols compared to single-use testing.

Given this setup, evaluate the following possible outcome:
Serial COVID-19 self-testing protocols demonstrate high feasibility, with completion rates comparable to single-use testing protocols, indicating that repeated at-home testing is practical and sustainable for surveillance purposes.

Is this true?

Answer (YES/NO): NO